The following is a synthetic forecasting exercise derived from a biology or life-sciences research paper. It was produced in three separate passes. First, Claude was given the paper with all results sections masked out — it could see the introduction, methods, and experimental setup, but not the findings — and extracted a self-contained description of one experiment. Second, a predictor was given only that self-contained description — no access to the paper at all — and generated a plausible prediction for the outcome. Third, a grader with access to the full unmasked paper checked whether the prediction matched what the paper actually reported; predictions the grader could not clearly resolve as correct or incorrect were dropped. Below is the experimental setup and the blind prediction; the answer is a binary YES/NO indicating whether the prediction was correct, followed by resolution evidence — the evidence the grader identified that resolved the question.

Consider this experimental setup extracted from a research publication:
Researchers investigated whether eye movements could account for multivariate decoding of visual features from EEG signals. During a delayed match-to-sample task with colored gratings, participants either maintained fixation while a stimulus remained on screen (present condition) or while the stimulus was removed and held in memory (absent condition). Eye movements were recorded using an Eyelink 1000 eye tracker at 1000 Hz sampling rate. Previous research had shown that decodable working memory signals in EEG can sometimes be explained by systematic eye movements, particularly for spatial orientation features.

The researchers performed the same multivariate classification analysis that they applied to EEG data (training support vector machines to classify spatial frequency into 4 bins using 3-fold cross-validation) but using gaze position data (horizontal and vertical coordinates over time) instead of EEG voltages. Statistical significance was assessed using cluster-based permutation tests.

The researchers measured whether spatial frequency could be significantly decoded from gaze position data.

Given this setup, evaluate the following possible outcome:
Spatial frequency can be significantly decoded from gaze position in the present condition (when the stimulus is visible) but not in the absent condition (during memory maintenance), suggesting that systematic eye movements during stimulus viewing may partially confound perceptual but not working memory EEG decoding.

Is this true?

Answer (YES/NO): NO